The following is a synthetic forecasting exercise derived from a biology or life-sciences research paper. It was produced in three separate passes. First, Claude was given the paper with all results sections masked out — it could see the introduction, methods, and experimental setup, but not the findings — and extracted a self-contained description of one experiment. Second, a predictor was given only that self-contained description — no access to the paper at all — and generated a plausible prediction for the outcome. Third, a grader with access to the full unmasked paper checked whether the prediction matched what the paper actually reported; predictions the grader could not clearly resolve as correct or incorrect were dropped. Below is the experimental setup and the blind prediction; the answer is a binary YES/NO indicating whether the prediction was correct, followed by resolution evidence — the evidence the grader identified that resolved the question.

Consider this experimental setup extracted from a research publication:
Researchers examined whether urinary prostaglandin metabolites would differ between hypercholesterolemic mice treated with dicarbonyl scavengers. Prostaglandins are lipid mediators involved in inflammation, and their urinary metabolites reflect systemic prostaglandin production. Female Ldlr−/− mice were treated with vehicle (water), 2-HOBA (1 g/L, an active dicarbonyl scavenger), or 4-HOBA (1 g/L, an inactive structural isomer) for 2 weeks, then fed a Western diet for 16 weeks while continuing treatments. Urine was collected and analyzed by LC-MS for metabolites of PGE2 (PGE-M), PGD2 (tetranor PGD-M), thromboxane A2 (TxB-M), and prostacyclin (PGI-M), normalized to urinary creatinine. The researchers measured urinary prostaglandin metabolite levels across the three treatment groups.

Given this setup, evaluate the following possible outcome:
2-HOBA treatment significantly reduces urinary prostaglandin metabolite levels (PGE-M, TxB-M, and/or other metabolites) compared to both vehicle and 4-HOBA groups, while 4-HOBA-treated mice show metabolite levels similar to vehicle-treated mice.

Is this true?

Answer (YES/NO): NO